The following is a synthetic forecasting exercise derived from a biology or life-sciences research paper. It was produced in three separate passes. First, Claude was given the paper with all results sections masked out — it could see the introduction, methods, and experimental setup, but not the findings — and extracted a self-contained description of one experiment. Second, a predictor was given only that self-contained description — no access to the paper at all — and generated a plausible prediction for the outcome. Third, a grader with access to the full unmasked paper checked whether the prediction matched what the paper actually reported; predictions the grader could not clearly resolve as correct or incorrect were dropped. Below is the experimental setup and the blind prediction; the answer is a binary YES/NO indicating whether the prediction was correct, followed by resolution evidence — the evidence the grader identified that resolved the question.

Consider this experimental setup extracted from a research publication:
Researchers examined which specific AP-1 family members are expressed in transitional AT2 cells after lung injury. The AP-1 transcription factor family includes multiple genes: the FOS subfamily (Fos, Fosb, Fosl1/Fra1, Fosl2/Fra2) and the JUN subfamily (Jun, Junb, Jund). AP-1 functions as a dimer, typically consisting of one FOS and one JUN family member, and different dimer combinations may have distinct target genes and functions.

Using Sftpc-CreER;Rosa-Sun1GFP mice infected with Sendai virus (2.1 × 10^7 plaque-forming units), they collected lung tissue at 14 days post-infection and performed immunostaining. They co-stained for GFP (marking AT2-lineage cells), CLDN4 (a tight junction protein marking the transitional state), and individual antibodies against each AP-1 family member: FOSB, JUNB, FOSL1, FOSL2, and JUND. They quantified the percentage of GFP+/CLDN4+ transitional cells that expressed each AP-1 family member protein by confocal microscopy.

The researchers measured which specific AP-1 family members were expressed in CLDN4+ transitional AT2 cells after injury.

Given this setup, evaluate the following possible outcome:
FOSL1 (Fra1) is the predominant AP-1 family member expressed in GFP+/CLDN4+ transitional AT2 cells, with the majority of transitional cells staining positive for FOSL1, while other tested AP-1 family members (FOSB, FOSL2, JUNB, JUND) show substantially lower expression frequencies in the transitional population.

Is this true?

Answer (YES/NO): NO